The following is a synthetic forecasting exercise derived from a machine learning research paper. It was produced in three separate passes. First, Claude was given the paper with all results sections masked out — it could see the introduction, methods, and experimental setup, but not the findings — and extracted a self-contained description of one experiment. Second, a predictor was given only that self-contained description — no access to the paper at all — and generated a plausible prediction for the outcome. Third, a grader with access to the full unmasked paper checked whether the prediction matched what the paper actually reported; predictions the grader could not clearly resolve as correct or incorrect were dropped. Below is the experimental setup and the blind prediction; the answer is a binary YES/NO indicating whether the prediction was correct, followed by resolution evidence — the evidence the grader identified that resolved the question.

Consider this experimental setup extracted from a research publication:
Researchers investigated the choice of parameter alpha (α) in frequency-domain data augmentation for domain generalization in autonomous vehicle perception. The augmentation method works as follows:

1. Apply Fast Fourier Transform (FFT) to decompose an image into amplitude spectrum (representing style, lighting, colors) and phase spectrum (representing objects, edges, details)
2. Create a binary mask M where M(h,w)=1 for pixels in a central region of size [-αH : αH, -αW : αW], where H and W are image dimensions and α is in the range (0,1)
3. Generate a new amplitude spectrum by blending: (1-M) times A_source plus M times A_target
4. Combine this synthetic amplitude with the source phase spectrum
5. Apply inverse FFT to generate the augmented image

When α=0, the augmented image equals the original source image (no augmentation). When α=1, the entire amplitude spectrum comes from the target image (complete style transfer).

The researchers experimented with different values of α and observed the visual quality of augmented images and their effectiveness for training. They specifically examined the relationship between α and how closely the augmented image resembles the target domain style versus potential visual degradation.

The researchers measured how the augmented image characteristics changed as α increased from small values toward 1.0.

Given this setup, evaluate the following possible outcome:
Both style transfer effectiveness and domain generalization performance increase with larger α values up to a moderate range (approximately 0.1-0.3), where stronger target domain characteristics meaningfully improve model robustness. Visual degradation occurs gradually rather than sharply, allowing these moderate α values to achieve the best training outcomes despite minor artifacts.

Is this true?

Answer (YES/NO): NO